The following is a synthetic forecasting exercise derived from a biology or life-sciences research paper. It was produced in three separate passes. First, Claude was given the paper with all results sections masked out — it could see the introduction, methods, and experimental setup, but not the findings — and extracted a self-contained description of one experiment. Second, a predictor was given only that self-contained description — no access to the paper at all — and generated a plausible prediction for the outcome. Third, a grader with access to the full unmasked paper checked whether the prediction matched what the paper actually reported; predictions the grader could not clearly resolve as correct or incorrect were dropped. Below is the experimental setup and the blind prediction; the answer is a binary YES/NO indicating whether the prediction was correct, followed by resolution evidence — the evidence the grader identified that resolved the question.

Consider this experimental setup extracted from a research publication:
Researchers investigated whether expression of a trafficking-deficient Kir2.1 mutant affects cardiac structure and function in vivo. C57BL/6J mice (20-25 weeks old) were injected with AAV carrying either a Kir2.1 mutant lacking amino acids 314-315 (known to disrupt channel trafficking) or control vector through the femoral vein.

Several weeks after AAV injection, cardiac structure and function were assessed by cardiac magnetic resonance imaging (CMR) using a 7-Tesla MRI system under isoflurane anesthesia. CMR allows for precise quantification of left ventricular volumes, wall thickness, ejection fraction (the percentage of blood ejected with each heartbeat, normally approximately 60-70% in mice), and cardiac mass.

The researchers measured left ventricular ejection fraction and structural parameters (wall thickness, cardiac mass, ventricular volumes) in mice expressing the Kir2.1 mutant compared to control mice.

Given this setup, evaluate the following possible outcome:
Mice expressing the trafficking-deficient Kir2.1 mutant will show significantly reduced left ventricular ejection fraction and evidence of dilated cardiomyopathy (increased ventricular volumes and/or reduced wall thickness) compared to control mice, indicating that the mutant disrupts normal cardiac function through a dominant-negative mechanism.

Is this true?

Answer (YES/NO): NO